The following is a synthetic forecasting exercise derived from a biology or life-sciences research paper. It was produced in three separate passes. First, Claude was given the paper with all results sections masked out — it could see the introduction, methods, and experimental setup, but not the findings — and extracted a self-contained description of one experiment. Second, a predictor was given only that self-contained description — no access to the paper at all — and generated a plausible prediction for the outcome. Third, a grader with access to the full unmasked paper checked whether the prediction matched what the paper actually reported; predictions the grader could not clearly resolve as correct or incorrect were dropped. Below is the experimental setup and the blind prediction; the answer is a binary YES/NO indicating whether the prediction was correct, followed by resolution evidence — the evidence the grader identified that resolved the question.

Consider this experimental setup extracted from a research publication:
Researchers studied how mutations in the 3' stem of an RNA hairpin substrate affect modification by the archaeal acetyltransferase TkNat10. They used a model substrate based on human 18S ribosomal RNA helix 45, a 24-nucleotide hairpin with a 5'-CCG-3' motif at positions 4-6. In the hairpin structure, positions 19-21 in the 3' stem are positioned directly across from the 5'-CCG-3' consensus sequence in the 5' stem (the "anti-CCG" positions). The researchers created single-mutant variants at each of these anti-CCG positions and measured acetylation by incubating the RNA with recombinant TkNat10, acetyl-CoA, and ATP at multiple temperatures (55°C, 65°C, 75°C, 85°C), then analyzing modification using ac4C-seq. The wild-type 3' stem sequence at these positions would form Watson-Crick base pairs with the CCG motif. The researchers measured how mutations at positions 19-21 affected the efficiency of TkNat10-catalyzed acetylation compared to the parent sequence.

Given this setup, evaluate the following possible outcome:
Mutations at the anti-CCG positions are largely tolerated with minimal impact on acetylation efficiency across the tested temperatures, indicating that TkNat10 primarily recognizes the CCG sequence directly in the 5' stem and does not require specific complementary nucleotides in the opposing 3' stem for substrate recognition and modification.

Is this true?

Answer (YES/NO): NO